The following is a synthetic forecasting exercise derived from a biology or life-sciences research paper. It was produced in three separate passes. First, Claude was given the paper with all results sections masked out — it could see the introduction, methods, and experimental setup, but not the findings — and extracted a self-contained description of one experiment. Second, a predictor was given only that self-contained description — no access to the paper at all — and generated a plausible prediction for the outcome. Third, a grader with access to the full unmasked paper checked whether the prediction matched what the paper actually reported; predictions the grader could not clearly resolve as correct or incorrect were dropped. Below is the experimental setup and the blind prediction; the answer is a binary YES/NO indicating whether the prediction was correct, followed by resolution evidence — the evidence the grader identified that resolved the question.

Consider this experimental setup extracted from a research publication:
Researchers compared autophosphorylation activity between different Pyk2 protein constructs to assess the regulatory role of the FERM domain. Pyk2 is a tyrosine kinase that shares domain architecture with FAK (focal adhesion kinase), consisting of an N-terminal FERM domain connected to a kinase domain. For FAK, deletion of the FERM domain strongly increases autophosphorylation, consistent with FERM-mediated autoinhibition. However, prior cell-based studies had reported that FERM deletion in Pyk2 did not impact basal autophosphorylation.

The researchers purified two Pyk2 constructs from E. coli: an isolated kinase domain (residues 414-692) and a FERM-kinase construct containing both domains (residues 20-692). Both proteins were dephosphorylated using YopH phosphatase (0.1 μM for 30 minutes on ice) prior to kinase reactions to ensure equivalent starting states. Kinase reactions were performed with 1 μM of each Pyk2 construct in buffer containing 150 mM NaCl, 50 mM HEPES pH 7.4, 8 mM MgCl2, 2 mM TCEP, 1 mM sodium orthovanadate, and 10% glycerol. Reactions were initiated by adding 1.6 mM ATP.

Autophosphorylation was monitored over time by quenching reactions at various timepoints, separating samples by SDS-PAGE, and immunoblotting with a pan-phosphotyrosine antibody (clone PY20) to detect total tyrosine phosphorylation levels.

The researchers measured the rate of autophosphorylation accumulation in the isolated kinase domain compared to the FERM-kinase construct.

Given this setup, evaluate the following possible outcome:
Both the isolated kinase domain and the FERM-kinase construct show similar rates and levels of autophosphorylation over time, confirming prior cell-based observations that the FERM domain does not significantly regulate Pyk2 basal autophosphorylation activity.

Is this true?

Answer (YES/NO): NO